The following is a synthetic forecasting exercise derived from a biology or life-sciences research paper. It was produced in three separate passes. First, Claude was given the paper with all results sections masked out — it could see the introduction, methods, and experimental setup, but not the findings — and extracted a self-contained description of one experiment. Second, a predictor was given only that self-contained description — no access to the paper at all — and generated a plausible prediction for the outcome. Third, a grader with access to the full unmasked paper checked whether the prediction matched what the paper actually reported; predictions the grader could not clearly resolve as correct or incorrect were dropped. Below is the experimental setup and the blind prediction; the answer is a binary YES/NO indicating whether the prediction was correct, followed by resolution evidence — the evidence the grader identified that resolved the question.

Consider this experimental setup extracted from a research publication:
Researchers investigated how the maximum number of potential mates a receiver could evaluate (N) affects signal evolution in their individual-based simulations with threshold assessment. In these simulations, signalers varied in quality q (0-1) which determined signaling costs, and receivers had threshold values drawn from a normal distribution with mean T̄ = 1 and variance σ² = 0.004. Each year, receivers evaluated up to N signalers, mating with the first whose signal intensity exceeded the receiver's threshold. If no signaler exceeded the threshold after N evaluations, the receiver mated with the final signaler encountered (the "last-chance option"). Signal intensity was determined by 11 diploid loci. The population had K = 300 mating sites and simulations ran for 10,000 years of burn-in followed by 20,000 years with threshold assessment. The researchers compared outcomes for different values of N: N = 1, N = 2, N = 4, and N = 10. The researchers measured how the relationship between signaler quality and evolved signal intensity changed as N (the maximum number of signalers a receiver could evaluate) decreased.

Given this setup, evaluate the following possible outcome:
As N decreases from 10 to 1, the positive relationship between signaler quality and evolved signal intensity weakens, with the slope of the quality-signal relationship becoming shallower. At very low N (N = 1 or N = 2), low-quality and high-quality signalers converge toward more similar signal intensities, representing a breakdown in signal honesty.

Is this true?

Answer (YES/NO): NO